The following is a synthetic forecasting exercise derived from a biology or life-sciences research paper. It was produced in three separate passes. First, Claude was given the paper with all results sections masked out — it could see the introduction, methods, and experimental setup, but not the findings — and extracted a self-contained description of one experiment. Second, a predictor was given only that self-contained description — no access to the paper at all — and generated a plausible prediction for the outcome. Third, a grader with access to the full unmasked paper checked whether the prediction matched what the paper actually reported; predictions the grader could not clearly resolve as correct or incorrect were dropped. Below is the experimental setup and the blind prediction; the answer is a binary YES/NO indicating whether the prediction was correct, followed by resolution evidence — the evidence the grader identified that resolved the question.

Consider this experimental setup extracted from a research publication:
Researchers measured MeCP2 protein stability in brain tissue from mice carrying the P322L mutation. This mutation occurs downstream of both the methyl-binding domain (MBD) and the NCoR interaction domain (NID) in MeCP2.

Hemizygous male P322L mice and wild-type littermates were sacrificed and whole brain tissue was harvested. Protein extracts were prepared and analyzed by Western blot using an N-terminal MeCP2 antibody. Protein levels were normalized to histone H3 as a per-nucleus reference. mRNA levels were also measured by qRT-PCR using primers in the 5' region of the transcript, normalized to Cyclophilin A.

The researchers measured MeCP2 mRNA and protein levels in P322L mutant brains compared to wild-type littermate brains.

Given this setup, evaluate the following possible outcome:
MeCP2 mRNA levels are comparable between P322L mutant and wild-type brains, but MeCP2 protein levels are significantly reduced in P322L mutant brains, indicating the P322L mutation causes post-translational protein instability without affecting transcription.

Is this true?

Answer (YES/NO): YES